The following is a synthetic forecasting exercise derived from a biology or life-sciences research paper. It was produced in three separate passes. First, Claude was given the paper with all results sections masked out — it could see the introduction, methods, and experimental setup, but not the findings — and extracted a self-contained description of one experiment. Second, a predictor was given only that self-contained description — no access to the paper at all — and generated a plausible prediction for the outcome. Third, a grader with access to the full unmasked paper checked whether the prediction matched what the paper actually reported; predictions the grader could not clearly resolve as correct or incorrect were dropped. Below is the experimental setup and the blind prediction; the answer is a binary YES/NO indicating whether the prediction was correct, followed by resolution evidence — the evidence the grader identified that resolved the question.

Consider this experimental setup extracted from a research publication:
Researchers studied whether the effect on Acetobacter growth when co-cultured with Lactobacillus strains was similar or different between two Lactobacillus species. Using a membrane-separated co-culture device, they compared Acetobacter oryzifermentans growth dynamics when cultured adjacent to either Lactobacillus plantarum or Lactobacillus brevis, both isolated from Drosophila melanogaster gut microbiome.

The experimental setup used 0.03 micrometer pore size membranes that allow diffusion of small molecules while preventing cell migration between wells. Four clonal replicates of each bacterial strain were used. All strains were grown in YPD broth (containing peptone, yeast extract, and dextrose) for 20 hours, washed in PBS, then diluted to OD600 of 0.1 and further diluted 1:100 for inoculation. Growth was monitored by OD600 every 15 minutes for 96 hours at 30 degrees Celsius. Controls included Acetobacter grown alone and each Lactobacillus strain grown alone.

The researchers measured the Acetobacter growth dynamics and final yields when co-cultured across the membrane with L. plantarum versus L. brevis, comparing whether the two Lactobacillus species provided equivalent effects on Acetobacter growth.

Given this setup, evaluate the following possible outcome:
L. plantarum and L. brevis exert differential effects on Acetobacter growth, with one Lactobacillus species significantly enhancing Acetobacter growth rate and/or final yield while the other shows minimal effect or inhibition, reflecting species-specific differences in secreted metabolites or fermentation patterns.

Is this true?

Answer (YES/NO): NO